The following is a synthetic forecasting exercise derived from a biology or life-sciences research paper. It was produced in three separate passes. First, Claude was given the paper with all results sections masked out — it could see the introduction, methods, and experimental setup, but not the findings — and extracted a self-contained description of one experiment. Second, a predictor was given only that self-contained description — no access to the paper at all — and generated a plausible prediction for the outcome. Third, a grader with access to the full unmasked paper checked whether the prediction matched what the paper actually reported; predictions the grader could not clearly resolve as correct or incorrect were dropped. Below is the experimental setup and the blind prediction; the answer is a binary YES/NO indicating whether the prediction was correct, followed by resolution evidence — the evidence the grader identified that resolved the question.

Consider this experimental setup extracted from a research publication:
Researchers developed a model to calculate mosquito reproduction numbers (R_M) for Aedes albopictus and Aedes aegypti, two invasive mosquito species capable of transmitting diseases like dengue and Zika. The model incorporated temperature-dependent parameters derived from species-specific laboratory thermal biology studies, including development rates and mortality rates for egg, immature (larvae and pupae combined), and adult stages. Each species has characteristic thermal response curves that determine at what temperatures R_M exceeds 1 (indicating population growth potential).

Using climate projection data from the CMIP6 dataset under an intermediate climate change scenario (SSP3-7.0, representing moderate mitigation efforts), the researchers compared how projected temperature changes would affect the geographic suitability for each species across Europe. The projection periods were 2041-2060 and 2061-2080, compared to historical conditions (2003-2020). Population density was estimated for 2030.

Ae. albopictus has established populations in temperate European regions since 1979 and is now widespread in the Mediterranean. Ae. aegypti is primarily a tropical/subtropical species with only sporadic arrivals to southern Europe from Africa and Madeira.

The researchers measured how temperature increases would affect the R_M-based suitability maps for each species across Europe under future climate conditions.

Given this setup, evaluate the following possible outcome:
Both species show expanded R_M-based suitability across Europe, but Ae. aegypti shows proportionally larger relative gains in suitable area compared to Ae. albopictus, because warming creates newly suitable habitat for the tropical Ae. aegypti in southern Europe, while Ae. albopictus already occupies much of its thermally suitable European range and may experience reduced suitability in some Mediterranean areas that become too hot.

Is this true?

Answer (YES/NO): NO